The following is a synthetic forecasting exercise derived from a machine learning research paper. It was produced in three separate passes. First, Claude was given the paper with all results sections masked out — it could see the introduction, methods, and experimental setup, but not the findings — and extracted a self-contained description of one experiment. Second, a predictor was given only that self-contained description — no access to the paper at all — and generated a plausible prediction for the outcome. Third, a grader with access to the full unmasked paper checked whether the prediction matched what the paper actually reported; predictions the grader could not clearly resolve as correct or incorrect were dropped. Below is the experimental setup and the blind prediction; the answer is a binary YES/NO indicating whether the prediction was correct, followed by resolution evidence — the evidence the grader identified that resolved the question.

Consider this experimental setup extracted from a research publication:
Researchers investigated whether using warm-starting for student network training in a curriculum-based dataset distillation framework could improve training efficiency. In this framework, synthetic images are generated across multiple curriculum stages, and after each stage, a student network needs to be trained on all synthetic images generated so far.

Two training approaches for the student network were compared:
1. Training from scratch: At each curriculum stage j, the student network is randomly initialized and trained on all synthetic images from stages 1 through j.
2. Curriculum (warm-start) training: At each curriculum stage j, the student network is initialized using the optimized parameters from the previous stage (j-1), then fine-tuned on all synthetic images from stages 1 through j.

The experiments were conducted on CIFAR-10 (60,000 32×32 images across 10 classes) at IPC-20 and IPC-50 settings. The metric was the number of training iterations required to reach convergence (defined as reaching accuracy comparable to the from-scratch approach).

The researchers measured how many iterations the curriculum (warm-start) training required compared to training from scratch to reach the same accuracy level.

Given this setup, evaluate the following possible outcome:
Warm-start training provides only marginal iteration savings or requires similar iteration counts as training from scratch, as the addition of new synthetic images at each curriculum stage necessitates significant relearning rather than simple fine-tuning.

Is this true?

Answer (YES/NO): NO